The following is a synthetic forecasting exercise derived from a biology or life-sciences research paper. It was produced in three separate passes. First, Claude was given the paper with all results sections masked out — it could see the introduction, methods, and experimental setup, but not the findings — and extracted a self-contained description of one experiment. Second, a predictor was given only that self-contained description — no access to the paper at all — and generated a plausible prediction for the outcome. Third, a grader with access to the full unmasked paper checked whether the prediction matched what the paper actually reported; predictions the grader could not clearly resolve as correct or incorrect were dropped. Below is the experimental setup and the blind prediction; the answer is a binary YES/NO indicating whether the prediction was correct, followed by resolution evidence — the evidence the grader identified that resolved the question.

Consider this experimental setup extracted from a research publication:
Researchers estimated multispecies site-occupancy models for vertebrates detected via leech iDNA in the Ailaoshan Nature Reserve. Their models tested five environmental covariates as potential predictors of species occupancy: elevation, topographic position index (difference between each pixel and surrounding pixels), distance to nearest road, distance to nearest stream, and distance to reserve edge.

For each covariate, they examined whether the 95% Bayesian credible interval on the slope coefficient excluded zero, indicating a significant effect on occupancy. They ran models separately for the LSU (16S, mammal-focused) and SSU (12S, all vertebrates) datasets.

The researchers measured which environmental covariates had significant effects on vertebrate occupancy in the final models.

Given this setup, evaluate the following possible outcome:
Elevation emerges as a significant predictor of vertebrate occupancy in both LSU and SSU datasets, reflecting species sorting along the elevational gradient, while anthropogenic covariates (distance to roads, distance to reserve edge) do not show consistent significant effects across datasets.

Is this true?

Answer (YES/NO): YES